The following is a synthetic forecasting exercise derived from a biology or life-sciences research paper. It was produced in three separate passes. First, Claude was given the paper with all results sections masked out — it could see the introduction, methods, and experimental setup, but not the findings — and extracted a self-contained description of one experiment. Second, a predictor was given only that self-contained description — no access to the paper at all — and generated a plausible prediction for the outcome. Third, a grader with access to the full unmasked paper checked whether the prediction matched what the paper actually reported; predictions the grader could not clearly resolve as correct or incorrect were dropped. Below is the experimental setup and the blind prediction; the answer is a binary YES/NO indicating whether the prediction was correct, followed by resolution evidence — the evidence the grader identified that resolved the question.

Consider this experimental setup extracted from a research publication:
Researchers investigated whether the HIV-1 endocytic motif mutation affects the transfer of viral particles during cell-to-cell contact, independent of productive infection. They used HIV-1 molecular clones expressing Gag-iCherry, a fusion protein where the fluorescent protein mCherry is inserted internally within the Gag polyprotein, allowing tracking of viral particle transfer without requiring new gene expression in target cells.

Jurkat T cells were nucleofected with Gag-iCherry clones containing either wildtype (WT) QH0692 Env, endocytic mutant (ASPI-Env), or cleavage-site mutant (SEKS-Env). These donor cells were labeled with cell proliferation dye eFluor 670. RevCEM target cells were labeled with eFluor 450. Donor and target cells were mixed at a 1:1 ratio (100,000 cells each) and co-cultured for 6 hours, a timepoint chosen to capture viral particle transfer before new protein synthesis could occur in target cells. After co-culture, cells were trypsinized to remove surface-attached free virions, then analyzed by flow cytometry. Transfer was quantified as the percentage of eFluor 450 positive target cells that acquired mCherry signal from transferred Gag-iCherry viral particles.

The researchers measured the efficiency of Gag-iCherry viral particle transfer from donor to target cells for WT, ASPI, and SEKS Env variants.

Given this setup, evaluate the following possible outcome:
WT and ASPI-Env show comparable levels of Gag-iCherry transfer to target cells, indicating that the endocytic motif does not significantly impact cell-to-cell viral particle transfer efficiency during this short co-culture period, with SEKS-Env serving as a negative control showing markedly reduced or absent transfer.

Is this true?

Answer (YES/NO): NO